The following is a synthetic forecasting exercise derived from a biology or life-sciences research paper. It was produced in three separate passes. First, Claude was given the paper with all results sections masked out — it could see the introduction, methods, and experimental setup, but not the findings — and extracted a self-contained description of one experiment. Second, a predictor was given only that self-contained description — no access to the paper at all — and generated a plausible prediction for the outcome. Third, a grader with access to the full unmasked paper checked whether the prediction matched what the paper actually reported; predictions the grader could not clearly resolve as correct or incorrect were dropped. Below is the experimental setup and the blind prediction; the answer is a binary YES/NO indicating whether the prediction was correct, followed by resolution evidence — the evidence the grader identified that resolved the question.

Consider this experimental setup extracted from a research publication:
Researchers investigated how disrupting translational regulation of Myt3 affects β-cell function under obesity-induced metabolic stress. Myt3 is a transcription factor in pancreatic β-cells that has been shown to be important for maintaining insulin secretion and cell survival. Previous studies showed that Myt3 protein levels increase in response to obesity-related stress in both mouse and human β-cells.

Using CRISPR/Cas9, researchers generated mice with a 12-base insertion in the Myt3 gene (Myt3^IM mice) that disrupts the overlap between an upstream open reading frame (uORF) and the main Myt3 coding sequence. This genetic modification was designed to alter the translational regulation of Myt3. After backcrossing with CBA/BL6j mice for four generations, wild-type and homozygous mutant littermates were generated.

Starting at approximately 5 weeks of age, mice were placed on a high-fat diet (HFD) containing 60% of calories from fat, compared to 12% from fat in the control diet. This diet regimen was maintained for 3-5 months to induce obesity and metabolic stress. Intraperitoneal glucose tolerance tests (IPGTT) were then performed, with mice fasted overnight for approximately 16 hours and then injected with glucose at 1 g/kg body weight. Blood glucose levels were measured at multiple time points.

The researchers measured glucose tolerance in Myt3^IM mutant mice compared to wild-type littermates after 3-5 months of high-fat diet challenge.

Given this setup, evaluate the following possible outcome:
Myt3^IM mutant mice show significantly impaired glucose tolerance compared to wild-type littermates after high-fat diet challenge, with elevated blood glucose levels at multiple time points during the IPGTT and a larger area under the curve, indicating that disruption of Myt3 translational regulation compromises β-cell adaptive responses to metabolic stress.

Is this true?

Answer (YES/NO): YES